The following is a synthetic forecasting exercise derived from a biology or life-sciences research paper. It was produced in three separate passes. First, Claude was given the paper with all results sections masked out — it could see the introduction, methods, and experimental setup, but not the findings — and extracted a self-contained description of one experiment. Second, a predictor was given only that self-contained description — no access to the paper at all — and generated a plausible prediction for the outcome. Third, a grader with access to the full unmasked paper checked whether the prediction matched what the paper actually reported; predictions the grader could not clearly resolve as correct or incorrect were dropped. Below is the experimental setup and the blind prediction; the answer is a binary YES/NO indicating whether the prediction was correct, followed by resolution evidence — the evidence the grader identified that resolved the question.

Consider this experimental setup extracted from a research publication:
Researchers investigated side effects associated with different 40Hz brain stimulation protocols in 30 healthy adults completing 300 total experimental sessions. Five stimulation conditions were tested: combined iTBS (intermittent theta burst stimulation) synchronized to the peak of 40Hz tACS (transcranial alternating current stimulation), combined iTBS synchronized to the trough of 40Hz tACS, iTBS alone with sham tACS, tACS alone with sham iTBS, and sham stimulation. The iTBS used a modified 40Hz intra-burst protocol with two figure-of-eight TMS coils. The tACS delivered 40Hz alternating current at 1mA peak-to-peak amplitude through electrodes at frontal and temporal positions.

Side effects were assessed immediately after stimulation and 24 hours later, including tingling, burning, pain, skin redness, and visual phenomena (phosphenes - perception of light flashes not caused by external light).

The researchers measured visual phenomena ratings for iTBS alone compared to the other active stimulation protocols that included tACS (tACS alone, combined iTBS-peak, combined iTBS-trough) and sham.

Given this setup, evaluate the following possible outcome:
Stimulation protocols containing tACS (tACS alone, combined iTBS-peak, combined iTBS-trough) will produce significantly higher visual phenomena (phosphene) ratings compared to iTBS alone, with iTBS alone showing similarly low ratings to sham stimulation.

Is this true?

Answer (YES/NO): YES